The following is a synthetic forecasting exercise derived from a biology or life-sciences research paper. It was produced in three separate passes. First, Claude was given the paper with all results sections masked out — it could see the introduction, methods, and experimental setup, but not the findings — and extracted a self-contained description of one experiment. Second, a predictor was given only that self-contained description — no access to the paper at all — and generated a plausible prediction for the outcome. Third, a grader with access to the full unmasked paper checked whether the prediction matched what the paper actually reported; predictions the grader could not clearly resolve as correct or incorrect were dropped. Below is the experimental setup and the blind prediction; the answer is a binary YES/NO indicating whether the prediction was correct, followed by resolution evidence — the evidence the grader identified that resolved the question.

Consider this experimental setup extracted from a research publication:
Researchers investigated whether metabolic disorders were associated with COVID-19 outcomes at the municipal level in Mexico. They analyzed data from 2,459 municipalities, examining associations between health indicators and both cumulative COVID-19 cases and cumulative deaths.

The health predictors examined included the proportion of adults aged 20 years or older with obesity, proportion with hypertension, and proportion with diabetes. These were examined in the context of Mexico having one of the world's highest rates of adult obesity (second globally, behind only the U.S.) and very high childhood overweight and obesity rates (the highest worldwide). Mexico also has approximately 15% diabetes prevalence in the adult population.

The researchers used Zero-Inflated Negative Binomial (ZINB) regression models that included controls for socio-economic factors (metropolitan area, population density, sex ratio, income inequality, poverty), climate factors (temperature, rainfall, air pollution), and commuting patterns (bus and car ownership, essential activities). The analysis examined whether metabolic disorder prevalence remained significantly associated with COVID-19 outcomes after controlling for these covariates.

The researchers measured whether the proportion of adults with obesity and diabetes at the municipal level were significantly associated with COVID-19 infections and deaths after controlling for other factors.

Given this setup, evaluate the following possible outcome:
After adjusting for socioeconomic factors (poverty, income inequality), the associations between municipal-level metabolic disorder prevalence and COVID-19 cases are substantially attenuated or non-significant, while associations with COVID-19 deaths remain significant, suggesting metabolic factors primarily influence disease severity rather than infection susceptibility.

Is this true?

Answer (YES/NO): NO